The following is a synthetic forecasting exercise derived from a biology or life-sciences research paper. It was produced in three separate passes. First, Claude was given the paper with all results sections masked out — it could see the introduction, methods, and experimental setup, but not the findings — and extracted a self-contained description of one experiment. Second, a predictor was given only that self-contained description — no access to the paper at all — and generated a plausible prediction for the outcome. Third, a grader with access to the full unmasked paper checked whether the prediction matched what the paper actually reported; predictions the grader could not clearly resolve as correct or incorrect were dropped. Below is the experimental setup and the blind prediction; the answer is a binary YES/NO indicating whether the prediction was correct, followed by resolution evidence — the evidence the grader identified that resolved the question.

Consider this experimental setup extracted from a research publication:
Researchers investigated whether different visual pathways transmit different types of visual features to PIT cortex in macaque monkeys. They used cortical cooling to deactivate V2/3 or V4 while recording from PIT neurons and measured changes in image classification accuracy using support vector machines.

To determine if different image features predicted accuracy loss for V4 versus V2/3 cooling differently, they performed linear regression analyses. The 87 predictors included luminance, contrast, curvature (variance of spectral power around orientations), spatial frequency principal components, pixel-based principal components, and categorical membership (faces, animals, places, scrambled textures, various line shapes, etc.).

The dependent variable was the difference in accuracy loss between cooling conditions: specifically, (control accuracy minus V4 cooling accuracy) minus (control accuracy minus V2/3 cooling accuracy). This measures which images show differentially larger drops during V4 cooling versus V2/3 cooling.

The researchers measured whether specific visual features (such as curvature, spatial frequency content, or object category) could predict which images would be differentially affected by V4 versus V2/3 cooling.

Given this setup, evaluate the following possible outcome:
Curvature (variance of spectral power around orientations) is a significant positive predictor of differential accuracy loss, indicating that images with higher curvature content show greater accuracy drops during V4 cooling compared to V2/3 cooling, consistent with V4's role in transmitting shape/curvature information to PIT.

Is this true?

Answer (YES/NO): NO